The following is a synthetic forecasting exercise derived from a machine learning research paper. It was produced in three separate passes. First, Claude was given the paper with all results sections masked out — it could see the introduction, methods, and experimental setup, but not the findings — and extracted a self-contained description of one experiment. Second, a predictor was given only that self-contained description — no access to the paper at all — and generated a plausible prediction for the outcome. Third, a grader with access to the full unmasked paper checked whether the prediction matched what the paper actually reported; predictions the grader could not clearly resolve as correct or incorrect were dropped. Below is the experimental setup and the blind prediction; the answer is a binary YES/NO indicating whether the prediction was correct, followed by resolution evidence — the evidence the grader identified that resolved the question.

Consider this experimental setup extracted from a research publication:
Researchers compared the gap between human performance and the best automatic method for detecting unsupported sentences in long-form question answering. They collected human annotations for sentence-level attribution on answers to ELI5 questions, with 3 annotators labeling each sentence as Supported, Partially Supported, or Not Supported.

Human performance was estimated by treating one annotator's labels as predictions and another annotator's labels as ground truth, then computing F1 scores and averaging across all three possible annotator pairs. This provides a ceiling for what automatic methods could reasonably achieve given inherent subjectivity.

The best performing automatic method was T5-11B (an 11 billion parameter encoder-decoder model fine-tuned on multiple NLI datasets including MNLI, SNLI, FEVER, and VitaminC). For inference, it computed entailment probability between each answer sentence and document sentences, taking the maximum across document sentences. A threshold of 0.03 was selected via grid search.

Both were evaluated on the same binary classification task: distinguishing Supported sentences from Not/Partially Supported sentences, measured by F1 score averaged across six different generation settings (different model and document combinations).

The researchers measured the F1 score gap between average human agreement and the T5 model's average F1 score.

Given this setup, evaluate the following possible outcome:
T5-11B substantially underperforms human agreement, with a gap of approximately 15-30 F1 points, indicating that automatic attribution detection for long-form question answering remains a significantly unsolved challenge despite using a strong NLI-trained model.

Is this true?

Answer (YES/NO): NO